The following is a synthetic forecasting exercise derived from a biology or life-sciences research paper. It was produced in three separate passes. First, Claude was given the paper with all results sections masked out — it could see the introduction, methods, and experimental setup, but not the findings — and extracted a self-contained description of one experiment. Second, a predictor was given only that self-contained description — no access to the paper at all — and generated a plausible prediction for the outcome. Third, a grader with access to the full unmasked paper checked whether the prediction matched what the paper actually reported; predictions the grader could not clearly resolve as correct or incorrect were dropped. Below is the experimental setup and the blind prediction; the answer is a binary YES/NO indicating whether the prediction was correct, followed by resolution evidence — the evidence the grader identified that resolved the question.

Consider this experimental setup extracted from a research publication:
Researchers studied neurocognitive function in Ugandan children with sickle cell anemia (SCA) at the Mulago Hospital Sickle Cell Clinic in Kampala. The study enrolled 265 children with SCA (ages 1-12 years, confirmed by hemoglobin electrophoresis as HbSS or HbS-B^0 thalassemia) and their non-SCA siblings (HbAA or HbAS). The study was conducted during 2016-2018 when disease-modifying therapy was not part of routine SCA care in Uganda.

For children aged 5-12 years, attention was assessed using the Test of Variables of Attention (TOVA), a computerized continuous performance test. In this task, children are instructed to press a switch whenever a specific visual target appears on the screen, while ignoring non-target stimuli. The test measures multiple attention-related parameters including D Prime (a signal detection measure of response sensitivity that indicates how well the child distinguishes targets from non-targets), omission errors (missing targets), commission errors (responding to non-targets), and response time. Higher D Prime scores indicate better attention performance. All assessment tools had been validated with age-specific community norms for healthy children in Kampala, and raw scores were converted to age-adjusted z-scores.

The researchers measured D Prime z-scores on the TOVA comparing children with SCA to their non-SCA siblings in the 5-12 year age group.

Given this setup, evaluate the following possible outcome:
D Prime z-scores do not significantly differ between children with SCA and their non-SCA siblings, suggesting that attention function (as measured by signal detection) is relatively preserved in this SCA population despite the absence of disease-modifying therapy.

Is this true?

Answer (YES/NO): YES